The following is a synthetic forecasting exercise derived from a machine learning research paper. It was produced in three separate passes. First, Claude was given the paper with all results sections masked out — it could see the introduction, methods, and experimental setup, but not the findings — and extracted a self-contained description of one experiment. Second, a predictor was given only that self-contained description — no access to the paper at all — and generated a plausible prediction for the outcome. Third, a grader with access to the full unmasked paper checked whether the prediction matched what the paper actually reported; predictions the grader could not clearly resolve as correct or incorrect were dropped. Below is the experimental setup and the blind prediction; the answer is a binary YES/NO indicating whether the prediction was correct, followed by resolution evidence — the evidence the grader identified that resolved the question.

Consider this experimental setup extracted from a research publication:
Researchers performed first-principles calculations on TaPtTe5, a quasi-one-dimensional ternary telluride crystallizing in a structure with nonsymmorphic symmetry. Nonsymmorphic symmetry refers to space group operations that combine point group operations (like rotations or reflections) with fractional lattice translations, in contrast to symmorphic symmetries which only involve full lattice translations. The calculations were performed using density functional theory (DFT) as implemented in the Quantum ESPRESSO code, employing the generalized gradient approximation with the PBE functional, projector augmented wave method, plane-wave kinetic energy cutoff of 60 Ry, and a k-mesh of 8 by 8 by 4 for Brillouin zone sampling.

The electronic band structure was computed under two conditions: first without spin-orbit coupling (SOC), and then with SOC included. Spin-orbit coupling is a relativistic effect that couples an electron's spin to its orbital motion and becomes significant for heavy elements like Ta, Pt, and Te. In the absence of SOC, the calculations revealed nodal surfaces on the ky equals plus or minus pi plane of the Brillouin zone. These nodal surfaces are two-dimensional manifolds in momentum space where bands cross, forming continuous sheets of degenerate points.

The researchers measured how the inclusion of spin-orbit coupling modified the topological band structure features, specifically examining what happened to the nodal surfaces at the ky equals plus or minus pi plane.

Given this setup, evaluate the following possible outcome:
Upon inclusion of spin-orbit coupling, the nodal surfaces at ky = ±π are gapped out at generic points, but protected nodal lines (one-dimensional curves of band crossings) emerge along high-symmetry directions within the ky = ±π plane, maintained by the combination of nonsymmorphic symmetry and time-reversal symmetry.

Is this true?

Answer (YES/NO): YES